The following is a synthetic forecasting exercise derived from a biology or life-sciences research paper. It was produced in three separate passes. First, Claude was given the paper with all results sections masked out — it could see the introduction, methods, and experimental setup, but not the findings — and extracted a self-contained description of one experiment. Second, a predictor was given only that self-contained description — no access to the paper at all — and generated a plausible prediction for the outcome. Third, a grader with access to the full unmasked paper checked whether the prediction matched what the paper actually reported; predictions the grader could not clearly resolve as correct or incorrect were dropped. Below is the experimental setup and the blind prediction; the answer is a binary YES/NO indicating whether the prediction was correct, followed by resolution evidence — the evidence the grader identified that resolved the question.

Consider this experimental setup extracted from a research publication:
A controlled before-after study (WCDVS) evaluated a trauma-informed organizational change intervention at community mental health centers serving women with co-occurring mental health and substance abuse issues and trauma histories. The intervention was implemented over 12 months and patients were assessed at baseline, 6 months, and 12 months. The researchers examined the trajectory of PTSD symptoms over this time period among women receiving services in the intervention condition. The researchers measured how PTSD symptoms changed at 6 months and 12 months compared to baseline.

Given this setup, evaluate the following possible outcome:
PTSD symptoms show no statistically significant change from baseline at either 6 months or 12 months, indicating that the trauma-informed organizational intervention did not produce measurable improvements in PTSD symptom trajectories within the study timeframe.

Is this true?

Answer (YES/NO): NO